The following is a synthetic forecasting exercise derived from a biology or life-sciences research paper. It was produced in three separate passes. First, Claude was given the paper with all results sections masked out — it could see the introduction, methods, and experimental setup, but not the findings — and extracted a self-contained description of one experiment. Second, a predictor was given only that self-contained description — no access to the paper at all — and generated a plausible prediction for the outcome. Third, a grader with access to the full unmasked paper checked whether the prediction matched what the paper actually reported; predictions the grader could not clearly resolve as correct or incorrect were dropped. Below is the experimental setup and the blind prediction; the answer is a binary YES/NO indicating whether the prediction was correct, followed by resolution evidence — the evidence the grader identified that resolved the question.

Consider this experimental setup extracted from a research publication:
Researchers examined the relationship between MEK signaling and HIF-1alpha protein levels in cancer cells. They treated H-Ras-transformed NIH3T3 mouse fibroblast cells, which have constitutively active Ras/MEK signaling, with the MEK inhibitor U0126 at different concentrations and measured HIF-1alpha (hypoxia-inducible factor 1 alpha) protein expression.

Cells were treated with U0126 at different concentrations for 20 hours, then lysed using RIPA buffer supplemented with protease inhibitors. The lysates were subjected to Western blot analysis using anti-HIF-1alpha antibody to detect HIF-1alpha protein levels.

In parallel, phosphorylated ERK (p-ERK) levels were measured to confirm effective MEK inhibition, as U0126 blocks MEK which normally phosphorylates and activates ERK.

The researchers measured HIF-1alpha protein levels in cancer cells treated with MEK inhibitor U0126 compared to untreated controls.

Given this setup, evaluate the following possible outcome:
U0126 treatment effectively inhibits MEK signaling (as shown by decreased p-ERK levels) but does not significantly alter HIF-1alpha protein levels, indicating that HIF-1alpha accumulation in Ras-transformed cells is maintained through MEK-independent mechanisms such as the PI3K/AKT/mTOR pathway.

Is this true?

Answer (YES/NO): NO